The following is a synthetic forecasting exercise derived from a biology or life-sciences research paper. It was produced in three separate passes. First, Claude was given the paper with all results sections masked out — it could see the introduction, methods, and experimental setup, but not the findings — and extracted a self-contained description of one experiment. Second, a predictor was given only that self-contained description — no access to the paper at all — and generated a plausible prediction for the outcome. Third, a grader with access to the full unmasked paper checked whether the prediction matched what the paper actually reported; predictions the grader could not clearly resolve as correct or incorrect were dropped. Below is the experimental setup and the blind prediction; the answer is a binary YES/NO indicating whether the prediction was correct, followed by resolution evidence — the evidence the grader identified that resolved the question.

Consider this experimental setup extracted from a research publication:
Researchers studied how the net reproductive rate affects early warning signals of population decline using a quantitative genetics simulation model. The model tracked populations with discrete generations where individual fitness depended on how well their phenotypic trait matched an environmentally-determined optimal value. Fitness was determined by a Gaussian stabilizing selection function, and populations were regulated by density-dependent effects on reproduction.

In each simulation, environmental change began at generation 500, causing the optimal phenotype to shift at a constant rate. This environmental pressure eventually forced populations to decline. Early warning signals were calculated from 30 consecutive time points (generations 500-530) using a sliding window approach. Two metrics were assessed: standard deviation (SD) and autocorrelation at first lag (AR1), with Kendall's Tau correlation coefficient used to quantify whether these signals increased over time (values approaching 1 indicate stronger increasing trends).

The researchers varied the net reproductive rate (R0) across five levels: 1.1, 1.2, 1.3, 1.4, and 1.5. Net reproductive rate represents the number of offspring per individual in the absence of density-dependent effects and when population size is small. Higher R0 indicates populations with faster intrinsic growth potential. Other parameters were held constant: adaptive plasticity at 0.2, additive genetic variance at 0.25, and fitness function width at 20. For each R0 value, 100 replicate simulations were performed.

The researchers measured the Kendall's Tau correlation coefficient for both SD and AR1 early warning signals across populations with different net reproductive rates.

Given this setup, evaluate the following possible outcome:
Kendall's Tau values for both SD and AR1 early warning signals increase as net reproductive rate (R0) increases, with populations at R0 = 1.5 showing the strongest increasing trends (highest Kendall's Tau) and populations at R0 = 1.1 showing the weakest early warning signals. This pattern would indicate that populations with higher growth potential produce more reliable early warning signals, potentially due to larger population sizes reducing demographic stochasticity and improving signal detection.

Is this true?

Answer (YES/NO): NO